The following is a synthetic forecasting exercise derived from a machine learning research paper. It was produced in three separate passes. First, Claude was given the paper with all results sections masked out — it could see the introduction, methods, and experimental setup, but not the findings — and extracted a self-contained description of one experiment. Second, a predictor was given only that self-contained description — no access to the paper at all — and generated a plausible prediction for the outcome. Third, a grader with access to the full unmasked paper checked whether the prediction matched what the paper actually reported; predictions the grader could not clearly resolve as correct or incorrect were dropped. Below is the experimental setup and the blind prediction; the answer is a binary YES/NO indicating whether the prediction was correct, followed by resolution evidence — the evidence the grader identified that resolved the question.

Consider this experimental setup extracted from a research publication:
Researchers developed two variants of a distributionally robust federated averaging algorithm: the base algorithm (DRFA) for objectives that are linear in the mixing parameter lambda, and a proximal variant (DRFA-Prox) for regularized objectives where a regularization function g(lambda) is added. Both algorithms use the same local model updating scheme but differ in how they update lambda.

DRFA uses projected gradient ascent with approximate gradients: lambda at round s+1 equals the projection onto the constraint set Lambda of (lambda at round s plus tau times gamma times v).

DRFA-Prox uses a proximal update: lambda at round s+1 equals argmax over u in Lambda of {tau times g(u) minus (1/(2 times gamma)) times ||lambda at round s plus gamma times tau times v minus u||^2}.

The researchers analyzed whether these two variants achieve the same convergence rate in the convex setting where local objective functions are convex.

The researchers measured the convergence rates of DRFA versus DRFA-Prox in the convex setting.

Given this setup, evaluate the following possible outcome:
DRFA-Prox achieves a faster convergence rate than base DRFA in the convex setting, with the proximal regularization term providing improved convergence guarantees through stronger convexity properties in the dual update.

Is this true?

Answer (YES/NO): NO